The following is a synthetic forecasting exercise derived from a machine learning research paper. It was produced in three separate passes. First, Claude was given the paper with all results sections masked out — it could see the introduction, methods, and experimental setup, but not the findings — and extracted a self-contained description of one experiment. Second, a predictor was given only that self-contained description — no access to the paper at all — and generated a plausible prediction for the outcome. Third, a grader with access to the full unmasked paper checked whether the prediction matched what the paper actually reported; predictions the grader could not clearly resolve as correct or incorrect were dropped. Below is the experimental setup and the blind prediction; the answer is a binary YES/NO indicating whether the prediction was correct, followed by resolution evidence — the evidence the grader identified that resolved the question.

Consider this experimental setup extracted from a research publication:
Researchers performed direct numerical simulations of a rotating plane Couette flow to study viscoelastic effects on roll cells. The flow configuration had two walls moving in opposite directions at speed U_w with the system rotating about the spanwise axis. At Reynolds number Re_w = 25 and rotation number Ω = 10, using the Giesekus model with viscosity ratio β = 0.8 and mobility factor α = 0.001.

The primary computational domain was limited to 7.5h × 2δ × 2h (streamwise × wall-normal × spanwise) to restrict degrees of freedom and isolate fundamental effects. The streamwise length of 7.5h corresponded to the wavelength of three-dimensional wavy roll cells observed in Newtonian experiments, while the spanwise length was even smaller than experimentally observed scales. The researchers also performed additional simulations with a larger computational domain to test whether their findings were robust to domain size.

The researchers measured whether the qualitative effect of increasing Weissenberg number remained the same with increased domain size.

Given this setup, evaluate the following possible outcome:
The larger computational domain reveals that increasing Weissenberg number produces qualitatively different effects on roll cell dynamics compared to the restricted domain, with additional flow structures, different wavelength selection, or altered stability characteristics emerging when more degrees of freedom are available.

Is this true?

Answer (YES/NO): NO